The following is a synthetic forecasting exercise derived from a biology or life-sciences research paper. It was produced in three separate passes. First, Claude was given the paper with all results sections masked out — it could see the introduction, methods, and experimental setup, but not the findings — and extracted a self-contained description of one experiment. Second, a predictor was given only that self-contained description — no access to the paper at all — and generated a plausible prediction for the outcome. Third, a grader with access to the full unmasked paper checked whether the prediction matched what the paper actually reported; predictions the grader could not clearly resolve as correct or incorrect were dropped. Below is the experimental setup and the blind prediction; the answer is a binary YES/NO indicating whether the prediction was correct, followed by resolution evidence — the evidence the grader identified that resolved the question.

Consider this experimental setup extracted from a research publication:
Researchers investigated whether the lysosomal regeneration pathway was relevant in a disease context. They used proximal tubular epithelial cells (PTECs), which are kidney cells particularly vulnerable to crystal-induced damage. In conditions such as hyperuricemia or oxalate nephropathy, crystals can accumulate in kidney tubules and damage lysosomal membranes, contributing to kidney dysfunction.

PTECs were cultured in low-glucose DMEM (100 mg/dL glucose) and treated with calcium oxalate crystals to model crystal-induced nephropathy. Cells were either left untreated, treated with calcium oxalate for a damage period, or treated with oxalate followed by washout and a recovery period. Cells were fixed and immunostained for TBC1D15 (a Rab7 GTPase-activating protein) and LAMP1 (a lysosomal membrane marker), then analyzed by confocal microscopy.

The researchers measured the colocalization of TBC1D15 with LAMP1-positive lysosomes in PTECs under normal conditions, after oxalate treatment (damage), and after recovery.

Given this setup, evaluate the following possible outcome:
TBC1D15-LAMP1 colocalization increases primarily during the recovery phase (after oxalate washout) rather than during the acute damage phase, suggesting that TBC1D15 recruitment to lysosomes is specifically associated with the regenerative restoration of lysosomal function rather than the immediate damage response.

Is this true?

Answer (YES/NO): NO